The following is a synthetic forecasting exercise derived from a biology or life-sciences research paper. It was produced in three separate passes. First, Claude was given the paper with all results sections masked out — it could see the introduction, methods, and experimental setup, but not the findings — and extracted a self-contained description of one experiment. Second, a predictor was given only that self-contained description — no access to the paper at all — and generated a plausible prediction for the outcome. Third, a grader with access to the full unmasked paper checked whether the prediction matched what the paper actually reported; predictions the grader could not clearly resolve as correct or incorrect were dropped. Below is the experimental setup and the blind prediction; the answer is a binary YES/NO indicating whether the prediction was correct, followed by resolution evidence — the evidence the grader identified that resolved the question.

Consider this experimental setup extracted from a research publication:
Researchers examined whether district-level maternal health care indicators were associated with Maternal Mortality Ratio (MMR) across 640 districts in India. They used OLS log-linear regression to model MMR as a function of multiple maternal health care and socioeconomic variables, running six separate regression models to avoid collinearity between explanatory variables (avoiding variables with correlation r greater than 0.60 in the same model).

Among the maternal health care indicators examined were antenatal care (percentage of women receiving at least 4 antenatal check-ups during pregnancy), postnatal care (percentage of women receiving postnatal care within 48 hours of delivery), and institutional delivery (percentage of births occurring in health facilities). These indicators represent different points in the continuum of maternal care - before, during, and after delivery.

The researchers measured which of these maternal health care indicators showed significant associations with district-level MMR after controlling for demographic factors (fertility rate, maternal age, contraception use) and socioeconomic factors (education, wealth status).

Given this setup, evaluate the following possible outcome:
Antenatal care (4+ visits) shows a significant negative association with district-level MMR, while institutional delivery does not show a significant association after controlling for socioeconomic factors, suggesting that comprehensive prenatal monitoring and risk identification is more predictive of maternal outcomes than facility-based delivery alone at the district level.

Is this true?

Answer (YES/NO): NO